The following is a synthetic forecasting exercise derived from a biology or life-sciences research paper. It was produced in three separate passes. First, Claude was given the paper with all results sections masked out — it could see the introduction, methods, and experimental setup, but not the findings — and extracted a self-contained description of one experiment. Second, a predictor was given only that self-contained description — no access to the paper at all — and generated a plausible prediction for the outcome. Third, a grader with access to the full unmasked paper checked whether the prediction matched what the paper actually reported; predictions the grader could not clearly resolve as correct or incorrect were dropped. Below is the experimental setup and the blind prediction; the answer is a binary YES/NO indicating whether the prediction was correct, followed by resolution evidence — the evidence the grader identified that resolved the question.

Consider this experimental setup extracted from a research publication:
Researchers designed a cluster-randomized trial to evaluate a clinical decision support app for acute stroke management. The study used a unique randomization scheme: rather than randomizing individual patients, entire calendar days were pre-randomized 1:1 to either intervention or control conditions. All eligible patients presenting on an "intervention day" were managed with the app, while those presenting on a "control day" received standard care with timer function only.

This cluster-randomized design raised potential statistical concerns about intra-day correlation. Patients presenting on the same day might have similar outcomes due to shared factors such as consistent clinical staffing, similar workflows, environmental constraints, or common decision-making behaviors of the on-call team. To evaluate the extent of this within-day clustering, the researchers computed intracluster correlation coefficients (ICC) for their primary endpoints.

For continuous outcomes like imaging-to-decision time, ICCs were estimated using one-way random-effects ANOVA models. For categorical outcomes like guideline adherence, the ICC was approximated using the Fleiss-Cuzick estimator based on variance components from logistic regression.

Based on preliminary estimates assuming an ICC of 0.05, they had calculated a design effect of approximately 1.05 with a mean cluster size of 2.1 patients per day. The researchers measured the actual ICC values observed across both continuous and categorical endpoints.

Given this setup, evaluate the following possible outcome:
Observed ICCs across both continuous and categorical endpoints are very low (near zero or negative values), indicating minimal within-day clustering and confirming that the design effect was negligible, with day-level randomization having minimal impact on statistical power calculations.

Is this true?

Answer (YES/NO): YES